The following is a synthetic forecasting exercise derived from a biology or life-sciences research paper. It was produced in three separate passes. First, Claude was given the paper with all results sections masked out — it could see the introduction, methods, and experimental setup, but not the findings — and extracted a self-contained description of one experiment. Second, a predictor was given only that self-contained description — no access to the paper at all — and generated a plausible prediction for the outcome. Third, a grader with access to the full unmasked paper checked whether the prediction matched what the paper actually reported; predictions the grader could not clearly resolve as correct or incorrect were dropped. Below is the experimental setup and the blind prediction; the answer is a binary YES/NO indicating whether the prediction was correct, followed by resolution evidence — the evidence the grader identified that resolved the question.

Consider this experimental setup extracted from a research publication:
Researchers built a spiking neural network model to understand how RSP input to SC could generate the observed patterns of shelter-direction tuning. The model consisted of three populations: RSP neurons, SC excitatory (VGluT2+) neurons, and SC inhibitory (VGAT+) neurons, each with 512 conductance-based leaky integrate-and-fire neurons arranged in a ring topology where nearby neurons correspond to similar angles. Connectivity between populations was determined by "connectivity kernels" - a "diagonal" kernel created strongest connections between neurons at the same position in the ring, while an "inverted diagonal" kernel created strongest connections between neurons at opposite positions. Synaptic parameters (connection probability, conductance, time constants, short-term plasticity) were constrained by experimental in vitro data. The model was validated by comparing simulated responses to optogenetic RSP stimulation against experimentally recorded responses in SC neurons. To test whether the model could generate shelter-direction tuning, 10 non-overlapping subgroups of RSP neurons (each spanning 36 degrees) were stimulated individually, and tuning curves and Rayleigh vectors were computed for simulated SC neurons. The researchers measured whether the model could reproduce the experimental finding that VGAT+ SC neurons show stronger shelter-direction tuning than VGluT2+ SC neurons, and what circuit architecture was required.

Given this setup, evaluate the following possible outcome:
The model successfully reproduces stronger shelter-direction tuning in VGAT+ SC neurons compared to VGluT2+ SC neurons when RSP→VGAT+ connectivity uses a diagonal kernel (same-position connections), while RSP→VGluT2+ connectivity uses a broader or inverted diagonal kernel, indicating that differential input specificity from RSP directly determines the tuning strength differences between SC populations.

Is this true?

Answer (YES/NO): NO